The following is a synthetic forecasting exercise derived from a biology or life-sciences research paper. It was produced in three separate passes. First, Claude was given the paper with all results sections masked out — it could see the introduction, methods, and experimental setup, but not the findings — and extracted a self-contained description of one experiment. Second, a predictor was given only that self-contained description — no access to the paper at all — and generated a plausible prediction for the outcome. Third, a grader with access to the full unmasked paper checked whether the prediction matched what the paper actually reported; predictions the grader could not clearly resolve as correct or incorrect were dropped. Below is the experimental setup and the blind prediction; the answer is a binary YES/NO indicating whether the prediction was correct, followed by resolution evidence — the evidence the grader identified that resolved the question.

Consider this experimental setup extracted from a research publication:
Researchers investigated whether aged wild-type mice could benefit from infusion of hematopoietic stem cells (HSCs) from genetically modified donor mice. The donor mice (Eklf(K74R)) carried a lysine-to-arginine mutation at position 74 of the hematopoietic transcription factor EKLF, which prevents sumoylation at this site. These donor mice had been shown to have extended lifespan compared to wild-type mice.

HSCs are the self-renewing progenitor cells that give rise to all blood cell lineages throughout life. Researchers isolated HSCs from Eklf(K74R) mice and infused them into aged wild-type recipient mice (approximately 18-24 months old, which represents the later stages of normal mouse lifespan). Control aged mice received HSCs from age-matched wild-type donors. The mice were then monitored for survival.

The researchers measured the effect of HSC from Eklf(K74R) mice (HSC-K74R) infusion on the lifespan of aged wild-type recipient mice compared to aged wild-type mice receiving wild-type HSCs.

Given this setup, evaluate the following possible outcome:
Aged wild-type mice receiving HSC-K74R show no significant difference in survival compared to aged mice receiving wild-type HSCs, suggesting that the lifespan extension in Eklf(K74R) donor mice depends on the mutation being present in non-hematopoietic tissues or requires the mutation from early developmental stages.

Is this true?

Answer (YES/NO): NO